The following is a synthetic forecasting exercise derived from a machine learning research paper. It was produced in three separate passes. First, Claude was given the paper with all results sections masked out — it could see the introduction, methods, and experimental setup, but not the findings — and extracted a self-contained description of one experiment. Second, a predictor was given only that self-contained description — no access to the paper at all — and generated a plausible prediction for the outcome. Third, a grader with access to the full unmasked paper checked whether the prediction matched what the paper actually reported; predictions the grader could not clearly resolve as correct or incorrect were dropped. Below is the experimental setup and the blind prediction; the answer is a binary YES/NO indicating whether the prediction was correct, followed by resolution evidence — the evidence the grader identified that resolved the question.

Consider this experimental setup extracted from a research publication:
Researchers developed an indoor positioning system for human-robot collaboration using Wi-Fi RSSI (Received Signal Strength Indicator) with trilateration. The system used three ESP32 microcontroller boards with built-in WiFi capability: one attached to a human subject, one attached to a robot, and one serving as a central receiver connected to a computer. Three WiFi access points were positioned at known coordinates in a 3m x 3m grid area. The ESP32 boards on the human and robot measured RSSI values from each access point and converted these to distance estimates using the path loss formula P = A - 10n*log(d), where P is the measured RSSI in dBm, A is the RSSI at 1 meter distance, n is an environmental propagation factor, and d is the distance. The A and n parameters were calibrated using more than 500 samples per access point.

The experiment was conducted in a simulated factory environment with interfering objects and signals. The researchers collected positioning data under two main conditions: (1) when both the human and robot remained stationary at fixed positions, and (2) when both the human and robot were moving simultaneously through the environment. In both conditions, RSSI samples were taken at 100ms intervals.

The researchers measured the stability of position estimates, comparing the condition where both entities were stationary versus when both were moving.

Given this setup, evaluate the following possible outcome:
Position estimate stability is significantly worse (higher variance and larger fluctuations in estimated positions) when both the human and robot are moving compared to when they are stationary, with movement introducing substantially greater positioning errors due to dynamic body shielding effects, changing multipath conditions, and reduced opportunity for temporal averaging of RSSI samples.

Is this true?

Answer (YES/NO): YES